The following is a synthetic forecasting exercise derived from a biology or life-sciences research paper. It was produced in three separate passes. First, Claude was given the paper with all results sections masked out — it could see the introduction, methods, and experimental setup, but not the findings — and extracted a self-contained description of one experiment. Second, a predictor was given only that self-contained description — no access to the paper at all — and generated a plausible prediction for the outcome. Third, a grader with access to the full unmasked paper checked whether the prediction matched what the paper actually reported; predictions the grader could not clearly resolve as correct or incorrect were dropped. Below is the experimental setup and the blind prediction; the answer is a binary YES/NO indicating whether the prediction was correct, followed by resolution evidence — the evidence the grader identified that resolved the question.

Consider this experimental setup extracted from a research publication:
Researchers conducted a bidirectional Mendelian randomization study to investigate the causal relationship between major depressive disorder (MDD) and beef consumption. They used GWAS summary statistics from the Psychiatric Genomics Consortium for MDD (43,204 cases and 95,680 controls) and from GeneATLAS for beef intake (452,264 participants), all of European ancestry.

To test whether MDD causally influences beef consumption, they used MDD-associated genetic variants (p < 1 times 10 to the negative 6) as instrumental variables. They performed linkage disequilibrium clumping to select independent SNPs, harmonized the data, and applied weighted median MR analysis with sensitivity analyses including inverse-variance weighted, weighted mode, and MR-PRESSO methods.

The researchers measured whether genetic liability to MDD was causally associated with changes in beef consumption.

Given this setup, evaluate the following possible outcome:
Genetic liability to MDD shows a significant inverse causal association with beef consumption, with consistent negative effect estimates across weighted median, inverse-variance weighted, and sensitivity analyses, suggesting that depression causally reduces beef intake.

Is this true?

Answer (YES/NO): NO